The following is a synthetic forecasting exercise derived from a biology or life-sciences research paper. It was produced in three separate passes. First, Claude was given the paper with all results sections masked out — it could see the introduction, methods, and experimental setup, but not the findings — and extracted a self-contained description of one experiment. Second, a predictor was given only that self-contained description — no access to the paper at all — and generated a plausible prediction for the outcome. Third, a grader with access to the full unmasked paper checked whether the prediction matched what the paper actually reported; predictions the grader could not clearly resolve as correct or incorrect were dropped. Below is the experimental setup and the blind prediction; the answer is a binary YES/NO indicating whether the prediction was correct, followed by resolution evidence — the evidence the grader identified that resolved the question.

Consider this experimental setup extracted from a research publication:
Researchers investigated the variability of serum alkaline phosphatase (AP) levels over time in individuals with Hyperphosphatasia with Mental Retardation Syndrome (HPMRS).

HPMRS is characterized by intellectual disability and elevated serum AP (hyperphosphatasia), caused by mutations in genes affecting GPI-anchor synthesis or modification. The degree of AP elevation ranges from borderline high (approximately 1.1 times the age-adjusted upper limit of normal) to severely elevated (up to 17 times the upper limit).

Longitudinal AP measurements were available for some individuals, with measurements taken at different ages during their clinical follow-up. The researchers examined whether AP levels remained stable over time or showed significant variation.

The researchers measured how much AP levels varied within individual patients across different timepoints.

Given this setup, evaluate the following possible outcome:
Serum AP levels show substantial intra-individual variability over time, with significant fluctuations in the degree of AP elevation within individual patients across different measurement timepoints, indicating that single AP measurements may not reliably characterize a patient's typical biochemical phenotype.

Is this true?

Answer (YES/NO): YES